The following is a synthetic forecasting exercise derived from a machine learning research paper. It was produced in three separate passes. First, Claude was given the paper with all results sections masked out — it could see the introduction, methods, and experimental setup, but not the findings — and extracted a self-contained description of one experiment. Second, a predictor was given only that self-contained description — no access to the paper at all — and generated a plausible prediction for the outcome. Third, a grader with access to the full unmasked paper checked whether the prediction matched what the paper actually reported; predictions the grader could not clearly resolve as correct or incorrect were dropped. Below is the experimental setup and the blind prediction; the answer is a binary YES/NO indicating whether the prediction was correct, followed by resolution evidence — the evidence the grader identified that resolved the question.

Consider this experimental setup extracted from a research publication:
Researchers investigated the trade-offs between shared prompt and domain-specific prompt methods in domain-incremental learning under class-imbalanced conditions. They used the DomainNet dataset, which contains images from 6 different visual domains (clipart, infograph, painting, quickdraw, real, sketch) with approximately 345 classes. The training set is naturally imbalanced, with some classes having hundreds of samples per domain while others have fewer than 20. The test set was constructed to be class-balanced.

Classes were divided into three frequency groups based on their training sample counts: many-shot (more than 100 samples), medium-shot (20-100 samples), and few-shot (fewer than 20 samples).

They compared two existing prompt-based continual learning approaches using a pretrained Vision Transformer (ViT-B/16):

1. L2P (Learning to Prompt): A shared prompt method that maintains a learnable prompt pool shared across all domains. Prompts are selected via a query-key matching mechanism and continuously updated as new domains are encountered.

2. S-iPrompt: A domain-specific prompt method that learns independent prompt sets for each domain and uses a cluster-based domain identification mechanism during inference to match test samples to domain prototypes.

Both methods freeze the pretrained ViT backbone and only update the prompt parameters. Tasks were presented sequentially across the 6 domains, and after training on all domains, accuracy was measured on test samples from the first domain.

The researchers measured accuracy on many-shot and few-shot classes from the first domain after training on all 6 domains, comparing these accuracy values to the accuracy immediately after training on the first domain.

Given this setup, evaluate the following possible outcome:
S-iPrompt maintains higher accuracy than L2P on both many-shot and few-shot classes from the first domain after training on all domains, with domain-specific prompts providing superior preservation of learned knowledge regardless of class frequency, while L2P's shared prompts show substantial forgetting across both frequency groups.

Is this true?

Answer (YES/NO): NO